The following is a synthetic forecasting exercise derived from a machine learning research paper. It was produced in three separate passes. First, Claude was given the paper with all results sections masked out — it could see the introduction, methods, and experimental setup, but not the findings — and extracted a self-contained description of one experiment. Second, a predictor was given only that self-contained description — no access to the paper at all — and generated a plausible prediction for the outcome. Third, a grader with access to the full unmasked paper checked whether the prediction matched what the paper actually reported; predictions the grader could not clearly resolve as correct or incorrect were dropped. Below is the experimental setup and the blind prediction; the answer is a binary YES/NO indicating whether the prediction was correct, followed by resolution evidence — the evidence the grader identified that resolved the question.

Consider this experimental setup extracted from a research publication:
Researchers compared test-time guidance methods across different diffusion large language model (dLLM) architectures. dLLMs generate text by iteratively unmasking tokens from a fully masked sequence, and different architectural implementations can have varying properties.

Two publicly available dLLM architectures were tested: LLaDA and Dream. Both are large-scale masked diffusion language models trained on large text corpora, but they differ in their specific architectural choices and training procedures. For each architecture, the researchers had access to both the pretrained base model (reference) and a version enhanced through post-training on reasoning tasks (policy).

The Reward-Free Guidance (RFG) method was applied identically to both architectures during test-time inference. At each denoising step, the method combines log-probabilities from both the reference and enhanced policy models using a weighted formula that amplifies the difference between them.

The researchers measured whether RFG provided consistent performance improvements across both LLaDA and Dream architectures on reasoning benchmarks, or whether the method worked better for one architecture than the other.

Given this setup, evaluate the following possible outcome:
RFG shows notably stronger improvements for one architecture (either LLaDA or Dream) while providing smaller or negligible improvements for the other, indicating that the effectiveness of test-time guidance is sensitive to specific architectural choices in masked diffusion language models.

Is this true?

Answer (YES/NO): NO